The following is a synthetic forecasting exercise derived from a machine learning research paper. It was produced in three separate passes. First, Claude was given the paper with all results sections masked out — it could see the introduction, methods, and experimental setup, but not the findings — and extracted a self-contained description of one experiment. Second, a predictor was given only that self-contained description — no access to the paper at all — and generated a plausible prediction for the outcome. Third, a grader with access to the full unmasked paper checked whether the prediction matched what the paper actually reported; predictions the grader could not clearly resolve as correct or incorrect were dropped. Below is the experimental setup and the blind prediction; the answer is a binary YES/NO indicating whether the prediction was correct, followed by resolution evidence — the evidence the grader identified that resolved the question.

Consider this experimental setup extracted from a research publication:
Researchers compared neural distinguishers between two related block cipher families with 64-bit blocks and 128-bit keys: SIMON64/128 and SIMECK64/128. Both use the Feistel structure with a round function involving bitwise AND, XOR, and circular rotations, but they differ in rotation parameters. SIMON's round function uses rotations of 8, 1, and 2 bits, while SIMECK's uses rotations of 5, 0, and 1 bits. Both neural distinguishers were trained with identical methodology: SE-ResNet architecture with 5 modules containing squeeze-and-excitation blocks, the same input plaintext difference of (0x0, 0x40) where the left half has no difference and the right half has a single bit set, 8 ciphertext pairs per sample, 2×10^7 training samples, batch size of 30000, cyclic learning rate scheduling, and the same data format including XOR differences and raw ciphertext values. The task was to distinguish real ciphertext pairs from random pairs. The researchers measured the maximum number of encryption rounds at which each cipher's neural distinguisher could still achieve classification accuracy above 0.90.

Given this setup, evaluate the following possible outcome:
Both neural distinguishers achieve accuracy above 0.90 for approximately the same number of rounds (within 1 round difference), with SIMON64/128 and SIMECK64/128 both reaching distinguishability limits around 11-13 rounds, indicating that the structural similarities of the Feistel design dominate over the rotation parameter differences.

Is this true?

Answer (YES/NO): NO